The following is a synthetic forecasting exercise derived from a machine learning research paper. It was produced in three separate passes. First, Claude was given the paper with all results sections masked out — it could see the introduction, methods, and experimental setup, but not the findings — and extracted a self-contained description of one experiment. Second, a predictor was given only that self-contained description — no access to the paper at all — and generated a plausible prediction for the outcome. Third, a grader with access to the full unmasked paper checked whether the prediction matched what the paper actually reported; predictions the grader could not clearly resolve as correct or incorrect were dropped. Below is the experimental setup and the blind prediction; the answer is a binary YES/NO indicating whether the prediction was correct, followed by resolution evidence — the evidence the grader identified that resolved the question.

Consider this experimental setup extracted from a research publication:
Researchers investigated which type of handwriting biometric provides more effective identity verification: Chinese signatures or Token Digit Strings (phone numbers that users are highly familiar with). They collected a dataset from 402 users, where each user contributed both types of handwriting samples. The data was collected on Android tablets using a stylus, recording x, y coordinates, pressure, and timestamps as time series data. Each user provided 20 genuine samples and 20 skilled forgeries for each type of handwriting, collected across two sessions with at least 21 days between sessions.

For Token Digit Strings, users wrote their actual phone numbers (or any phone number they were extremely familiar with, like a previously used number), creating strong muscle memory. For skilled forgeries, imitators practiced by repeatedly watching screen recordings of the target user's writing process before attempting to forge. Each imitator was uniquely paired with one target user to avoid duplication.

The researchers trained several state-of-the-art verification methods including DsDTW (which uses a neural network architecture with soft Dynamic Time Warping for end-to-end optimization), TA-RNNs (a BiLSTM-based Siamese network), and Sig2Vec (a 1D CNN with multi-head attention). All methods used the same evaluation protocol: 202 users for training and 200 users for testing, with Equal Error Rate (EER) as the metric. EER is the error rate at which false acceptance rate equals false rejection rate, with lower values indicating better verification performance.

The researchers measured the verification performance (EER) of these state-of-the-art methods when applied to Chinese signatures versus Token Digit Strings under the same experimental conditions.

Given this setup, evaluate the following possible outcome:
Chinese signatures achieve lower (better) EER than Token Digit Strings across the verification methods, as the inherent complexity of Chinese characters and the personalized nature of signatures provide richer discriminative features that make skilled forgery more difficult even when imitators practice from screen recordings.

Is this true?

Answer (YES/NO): NO